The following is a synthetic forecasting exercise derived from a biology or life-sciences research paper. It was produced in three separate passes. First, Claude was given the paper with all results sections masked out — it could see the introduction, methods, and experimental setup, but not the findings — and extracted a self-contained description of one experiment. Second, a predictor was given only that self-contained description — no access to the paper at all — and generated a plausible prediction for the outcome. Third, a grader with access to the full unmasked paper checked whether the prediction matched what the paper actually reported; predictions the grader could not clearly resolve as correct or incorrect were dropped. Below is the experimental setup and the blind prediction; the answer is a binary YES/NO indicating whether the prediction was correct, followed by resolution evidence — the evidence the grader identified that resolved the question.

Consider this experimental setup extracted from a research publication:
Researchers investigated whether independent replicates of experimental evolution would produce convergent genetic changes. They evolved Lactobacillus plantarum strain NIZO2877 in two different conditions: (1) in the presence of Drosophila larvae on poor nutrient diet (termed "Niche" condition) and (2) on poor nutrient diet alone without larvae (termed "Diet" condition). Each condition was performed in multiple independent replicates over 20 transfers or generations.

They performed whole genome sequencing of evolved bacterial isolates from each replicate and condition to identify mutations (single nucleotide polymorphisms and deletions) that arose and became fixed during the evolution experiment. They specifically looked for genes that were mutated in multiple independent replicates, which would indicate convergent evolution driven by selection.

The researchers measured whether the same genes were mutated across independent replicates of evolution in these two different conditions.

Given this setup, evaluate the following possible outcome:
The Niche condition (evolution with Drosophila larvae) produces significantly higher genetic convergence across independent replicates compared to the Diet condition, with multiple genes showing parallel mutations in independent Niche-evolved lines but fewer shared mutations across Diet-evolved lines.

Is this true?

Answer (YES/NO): NO